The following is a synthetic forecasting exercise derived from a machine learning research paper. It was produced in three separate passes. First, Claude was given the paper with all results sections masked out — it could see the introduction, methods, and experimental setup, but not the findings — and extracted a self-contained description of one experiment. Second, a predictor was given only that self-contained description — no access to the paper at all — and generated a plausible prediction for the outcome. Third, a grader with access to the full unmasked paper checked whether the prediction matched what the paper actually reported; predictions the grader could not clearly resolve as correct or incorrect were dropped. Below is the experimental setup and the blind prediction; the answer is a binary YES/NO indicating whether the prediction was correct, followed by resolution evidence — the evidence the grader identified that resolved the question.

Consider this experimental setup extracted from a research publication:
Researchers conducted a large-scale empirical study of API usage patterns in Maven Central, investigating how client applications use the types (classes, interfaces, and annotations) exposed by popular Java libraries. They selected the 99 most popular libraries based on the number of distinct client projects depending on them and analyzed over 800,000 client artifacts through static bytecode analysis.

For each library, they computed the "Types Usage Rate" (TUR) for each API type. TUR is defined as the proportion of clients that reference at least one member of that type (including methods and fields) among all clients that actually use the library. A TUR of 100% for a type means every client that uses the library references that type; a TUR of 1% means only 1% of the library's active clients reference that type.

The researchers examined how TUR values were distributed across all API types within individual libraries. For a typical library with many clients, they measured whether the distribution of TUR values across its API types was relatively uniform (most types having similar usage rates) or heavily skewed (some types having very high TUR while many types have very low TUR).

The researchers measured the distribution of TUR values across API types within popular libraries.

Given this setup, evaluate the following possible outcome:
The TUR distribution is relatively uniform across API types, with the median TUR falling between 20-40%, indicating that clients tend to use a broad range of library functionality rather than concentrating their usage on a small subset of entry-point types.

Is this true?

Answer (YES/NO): NO